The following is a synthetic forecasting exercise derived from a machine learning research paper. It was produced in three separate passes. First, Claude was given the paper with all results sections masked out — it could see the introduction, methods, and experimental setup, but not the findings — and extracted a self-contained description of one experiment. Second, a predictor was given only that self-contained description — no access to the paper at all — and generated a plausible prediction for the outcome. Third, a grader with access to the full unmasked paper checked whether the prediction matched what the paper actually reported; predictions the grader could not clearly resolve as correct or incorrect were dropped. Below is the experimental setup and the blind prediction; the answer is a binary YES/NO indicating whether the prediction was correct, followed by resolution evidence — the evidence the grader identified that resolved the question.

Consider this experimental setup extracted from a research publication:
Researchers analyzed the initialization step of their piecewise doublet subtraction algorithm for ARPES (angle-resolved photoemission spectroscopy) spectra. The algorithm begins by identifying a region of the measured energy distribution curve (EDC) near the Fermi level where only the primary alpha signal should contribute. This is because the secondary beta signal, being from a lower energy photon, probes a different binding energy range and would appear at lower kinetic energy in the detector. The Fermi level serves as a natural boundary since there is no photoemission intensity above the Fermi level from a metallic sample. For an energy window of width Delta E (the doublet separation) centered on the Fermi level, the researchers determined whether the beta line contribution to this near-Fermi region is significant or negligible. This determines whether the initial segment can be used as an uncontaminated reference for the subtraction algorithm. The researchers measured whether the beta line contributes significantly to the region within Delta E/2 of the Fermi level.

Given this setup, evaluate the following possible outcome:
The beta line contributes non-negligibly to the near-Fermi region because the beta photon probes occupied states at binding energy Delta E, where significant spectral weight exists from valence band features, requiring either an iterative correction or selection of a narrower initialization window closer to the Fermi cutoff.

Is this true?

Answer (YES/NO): NO